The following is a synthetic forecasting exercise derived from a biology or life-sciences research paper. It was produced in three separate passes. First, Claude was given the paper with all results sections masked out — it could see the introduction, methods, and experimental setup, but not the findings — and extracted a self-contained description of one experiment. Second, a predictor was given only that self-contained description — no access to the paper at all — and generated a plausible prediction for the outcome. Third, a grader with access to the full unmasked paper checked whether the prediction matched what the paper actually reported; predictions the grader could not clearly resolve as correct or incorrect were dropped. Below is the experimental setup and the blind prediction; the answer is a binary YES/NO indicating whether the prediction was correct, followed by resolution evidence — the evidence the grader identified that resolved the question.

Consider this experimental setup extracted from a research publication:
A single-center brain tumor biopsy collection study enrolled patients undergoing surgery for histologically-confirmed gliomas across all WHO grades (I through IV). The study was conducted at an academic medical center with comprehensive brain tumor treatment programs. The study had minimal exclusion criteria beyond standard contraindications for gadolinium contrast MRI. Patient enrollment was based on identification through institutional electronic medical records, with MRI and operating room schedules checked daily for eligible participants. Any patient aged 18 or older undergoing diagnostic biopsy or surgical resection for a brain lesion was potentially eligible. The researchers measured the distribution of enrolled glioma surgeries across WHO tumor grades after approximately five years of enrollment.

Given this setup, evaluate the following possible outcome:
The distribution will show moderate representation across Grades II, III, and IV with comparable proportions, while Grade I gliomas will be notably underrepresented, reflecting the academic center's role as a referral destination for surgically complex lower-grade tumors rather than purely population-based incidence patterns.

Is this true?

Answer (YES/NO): NO